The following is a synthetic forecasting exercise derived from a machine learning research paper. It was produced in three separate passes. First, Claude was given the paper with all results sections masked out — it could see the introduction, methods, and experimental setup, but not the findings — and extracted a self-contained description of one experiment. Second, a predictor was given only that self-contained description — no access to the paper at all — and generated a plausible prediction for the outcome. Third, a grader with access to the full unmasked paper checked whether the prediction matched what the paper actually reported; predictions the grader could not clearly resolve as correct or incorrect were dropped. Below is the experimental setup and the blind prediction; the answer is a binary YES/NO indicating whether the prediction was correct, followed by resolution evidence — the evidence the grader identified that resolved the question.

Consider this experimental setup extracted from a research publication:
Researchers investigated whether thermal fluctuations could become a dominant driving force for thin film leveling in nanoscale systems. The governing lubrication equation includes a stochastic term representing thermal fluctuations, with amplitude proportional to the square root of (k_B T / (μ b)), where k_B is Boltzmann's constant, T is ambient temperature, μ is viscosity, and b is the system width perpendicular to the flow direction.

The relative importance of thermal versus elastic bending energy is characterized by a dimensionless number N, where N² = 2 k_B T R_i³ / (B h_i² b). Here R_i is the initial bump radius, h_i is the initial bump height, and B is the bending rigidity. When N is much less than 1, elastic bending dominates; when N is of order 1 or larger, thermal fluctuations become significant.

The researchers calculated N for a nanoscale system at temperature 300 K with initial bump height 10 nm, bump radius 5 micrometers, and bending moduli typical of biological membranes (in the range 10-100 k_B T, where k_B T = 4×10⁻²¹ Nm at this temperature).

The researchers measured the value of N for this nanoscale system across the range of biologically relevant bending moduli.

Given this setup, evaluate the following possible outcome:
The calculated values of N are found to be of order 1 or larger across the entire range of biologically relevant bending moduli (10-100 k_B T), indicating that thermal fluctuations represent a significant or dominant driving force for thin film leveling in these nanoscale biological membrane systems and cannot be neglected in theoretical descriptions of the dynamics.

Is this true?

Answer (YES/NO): NO